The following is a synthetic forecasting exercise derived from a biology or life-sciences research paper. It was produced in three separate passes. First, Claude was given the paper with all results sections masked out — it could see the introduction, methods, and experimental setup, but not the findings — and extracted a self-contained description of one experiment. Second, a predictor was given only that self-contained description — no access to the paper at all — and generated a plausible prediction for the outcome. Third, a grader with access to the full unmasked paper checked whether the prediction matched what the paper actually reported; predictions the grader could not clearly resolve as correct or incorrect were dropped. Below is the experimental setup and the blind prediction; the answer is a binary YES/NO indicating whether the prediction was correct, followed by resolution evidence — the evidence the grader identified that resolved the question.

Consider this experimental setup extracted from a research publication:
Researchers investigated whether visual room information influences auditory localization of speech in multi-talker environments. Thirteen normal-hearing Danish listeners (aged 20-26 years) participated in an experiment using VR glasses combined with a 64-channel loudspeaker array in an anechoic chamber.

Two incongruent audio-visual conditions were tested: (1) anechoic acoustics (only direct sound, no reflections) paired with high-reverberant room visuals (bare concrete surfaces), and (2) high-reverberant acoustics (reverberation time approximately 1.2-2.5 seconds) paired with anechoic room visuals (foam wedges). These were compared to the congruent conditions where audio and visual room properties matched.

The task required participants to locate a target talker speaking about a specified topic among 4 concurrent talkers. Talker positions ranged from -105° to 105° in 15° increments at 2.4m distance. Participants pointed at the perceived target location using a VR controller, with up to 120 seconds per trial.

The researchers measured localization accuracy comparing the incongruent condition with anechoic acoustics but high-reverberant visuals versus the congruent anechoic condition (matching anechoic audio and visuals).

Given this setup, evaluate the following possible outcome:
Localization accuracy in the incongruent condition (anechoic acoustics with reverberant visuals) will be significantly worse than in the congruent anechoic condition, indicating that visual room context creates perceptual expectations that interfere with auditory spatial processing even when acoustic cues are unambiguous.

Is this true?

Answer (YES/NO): NO